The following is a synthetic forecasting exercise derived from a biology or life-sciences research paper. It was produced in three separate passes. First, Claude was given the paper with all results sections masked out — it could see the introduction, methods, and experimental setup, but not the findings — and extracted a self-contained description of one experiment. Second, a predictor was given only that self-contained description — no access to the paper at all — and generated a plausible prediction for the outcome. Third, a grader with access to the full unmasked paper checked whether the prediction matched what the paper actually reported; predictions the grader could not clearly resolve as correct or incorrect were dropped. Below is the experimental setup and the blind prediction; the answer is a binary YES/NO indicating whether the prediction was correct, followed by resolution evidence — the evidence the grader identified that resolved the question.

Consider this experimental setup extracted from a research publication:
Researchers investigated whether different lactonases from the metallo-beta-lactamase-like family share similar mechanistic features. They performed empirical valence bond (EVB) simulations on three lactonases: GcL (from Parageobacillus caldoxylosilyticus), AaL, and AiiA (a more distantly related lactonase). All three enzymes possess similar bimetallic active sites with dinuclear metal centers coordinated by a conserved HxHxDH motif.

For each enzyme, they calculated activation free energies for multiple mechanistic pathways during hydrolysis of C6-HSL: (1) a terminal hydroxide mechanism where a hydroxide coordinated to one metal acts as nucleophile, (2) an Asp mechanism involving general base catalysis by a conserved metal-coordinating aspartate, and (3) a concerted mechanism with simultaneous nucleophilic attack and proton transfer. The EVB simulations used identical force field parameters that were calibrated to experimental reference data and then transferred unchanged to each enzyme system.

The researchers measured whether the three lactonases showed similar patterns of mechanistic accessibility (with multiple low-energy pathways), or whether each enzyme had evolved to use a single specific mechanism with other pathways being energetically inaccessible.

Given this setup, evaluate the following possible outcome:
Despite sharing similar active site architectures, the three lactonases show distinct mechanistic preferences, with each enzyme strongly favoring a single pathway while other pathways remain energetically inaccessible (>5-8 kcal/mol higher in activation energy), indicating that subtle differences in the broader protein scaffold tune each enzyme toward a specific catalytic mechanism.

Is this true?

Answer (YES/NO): NO